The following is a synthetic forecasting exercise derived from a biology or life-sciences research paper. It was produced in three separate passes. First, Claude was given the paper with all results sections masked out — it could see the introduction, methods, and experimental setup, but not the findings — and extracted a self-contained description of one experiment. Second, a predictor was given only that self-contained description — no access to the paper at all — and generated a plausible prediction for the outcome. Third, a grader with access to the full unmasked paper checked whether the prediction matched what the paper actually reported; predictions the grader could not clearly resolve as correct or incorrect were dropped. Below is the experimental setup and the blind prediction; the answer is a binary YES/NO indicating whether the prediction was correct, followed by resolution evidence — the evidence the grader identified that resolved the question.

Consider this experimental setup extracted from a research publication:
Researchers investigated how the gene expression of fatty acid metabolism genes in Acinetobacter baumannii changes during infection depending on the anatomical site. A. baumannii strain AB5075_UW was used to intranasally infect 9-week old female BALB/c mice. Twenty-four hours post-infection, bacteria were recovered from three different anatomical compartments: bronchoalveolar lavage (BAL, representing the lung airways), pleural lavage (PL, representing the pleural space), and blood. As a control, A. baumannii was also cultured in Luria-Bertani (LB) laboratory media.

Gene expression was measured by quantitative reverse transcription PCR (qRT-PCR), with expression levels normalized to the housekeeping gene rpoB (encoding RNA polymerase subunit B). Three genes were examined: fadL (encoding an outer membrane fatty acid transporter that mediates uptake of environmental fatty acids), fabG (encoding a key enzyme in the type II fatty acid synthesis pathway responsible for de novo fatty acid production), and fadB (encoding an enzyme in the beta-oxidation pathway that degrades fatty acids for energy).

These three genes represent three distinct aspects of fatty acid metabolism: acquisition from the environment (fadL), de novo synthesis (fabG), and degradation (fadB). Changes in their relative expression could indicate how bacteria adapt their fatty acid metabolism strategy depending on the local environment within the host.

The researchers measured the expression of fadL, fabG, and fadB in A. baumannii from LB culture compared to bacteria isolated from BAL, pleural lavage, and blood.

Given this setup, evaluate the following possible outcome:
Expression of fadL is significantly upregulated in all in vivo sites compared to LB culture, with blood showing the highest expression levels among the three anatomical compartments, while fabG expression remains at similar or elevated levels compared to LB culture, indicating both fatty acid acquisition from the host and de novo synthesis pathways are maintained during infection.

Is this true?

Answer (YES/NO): NO